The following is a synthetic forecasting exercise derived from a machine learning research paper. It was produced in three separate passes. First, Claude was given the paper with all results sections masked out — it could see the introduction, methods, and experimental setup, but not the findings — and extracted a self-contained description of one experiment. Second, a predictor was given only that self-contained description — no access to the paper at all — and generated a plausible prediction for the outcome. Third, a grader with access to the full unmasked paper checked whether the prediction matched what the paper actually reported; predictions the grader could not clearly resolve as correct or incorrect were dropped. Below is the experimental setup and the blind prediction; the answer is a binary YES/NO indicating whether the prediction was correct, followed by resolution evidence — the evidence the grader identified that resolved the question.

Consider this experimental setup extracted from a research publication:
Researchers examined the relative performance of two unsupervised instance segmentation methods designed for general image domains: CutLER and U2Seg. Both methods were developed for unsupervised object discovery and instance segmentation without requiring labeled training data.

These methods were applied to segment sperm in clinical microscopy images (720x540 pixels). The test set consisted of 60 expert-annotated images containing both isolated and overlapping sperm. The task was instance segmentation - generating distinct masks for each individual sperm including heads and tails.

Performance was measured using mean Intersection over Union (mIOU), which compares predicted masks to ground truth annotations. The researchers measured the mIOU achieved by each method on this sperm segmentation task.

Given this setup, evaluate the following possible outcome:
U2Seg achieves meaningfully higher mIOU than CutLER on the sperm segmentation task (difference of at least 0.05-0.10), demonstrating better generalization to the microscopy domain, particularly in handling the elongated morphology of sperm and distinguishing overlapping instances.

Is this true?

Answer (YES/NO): NO